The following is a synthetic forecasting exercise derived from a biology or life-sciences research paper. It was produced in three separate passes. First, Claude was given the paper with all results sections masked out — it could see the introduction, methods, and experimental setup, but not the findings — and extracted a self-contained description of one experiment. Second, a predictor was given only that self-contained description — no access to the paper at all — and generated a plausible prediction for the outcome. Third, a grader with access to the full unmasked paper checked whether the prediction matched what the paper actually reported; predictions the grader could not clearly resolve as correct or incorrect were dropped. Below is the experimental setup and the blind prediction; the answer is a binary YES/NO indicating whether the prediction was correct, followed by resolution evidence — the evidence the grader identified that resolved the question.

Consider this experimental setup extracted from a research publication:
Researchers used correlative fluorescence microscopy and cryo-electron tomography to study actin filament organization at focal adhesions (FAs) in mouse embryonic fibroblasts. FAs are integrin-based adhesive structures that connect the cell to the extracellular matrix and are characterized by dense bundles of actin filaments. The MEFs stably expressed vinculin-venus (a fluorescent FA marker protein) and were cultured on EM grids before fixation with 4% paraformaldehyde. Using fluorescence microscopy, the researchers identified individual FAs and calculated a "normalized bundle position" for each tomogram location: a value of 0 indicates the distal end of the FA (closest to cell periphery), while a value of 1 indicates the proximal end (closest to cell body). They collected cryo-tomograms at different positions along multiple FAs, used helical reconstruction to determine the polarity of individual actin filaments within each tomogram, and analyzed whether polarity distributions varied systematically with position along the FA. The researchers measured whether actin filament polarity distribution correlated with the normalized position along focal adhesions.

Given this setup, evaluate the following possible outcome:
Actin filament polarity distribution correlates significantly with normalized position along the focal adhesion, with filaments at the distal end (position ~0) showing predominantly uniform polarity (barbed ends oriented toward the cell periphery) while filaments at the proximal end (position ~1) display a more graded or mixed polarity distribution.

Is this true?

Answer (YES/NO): NO